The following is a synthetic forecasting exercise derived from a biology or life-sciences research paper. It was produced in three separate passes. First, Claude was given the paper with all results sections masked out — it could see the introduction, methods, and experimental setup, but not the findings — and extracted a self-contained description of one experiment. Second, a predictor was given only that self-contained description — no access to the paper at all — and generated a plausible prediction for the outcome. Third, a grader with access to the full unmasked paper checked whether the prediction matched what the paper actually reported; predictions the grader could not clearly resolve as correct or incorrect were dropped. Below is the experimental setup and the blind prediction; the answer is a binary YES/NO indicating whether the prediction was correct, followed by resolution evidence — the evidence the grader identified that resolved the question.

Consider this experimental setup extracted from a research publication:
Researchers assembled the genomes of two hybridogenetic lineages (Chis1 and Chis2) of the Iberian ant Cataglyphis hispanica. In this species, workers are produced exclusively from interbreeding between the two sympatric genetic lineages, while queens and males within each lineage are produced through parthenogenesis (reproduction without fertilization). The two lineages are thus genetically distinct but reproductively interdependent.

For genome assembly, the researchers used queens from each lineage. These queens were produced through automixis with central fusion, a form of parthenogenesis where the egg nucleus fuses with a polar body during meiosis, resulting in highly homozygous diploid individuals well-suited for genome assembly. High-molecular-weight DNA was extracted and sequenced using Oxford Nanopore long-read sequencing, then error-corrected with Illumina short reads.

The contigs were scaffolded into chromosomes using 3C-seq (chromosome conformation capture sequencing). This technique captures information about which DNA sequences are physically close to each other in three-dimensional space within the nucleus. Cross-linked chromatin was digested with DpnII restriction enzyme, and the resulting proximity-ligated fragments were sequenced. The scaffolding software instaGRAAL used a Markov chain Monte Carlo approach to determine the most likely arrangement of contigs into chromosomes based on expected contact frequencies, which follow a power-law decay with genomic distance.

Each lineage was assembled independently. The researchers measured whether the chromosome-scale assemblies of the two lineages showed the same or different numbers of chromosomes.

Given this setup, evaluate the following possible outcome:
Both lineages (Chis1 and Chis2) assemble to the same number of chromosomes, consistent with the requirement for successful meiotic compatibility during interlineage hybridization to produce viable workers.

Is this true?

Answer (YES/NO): NO